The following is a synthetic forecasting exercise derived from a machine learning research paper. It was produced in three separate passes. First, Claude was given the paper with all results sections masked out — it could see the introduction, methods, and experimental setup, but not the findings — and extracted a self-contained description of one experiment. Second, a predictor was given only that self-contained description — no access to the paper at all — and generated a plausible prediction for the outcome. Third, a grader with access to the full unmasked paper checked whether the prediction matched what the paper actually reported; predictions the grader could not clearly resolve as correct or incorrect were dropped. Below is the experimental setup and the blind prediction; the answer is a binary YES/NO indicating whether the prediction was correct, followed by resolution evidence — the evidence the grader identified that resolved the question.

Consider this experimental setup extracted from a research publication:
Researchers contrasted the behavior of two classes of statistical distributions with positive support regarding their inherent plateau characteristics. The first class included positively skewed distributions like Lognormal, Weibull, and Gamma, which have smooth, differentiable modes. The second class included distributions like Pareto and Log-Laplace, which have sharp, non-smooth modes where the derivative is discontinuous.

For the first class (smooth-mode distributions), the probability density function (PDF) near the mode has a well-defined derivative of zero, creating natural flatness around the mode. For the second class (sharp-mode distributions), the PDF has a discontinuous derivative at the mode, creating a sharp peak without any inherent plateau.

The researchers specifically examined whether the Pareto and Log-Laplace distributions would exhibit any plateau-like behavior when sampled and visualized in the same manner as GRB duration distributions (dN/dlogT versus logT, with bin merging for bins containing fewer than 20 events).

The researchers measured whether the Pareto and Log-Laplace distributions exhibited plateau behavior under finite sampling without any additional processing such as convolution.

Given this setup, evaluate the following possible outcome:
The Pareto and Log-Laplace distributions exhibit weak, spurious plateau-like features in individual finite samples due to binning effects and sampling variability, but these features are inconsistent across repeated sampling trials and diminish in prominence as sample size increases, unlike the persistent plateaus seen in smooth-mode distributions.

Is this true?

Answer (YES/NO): NO